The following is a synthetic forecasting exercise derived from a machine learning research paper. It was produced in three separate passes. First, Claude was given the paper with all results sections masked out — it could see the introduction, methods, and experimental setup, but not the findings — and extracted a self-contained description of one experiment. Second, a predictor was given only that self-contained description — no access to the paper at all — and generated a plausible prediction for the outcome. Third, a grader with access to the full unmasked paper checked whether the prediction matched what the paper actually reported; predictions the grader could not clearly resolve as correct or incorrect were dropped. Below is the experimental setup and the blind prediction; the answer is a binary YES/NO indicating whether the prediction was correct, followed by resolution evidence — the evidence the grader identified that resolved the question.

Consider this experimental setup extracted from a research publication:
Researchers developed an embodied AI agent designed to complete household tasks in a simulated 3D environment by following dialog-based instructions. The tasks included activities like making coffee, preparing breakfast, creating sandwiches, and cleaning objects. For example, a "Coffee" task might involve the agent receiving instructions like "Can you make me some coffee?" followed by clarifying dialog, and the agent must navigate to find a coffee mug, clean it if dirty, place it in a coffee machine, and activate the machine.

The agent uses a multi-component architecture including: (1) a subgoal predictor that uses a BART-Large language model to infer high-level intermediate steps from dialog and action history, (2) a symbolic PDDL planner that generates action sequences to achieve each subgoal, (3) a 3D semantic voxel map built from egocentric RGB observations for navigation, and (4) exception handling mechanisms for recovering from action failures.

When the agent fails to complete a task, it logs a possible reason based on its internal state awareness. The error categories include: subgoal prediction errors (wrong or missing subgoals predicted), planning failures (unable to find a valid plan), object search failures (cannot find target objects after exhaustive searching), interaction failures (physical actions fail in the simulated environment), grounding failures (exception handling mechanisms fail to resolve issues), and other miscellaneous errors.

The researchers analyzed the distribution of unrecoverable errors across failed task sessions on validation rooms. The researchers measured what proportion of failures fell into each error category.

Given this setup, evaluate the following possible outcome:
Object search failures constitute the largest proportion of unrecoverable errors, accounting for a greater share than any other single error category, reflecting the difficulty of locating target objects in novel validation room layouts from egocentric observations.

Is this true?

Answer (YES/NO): NO